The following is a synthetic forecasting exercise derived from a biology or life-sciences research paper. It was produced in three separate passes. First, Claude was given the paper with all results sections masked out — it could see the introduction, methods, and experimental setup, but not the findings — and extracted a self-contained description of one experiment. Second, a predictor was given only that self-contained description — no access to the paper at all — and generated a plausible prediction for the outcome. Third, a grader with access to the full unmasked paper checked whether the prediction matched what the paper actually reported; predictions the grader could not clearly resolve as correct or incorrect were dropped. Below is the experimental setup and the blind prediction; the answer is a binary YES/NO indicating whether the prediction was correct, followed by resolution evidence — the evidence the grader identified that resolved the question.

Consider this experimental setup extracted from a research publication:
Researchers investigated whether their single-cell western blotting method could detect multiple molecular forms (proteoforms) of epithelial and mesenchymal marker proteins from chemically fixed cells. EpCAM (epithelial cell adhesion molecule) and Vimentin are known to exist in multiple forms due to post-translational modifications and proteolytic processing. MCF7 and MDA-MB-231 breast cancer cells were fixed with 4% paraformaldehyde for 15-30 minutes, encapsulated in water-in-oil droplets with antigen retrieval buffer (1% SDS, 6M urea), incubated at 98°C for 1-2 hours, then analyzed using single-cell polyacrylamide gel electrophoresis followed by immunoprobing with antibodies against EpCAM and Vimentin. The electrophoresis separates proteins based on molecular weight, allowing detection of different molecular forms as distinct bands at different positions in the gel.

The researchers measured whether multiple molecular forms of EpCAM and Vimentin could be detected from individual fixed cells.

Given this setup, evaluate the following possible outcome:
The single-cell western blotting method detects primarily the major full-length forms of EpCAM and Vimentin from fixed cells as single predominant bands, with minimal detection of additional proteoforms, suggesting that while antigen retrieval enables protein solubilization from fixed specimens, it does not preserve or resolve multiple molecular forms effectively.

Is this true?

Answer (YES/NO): NO